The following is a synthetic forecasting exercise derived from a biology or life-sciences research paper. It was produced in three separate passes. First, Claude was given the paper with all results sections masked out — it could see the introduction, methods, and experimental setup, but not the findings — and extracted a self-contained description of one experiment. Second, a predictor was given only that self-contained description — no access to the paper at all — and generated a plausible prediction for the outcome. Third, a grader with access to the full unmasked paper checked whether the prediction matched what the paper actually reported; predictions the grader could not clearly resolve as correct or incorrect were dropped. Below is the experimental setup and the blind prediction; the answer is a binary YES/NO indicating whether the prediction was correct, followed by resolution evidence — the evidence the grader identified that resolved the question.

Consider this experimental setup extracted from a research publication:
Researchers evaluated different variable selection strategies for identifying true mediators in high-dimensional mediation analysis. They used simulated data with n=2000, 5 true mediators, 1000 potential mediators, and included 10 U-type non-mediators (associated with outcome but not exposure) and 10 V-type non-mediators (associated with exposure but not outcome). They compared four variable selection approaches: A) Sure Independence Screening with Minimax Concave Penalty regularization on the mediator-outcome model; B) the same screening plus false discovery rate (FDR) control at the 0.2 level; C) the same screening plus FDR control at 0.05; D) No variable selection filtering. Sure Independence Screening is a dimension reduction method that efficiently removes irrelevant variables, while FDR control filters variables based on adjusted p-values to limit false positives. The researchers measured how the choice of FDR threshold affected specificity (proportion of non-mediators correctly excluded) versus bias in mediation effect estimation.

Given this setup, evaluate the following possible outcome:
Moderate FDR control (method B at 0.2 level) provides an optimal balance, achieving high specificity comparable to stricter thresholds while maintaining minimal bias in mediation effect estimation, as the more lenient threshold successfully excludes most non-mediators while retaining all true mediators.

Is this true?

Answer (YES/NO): NO